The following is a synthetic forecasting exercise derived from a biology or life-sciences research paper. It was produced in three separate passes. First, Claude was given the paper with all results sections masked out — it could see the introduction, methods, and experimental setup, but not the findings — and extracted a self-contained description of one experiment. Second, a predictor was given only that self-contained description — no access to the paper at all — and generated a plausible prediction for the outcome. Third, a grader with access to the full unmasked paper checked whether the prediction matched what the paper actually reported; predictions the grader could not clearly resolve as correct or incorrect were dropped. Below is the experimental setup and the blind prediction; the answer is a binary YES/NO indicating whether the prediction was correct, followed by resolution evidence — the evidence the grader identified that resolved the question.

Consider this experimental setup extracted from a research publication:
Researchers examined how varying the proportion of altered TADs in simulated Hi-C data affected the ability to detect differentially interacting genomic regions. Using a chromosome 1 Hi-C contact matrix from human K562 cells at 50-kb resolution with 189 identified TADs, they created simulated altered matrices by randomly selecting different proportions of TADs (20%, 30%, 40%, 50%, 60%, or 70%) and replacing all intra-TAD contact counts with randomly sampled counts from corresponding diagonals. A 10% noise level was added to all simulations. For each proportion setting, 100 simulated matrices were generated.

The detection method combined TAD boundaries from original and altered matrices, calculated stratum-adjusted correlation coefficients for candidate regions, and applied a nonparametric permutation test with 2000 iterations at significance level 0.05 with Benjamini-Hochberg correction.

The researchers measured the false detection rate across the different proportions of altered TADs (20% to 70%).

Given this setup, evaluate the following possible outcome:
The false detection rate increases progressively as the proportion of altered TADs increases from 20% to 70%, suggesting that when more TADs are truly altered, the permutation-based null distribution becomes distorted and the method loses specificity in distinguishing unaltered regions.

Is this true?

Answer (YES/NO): YES